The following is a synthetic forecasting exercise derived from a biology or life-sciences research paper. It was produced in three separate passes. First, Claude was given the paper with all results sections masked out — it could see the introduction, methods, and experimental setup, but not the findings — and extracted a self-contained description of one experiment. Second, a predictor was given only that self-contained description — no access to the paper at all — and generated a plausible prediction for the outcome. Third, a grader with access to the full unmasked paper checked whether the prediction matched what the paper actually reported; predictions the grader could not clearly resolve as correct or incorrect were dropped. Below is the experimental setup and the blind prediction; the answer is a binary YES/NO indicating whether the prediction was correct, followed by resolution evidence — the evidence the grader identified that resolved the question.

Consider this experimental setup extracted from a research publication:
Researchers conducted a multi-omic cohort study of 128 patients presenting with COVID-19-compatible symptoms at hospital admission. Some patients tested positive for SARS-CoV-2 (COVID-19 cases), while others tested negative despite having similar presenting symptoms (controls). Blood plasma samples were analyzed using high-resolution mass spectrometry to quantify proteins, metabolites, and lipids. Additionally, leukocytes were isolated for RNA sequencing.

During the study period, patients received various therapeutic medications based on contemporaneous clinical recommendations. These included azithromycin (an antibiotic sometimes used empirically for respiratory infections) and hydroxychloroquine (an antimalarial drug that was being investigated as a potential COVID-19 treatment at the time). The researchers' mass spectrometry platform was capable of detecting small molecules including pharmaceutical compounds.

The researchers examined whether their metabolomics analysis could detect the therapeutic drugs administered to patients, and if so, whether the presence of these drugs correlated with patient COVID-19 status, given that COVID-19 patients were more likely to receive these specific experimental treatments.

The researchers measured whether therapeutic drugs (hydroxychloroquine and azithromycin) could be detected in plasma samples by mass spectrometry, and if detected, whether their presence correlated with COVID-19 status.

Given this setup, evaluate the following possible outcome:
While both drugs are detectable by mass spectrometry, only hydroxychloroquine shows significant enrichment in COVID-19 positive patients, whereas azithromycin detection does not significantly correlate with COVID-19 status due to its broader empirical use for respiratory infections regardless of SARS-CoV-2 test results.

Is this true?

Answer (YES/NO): NO